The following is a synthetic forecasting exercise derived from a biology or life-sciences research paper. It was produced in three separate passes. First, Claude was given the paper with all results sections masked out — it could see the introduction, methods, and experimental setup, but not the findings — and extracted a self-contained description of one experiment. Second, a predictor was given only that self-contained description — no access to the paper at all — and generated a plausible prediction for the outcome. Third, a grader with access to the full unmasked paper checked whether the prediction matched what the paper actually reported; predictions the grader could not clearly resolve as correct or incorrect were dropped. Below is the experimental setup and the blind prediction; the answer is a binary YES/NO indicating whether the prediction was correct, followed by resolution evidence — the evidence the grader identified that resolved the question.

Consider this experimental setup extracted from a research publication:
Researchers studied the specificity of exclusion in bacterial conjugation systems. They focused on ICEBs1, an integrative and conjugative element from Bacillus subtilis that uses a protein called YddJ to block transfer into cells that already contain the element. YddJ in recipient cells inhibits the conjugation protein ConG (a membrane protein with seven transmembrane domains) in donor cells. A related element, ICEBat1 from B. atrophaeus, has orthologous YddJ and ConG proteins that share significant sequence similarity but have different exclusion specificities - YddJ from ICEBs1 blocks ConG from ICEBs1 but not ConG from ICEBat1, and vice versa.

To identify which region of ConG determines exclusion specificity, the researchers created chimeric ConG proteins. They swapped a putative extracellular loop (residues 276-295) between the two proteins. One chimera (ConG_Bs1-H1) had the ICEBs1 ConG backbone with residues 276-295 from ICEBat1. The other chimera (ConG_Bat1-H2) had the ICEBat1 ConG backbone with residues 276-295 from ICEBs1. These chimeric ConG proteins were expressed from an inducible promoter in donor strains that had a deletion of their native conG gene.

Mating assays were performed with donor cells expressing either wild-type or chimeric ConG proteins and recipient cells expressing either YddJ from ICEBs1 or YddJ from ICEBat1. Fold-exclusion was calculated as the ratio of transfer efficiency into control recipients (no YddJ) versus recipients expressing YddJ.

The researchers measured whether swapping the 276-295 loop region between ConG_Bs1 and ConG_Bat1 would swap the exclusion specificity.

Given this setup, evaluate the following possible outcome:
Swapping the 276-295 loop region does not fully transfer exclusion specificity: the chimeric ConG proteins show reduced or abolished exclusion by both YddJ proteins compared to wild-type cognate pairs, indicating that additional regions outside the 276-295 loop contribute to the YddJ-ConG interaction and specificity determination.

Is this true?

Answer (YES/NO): NO